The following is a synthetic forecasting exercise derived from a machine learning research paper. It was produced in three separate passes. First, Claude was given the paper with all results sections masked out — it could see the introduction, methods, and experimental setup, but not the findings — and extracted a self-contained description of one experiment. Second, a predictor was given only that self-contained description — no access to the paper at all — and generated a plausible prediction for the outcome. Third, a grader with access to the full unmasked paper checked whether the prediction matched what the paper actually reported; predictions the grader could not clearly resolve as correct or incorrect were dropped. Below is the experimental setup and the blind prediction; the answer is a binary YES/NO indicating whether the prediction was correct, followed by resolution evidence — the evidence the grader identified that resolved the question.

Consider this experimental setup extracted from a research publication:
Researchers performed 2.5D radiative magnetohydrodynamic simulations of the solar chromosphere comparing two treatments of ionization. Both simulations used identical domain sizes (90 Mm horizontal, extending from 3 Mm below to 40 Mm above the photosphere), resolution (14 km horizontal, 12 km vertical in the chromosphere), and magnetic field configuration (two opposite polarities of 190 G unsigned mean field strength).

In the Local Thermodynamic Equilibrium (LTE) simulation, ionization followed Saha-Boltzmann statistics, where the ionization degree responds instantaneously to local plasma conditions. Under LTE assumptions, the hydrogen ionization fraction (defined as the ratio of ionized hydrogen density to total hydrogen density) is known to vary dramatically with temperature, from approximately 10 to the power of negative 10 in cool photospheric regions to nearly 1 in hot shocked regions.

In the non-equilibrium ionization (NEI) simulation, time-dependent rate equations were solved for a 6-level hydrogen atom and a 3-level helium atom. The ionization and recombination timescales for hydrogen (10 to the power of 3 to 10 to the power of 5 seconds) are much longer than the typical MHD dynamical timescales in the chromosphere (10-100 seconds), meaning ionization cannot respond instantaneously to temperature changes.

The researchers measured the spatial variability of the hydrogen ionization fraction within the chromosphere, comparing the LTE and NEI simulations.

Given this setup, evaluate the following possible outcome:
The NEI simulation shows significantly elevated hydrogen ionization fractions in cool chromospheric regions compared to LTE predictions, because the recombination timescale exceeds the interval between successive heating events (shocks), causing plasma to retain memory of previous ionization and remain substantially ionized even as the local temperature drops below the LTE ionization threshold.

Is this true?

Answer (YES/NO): YES